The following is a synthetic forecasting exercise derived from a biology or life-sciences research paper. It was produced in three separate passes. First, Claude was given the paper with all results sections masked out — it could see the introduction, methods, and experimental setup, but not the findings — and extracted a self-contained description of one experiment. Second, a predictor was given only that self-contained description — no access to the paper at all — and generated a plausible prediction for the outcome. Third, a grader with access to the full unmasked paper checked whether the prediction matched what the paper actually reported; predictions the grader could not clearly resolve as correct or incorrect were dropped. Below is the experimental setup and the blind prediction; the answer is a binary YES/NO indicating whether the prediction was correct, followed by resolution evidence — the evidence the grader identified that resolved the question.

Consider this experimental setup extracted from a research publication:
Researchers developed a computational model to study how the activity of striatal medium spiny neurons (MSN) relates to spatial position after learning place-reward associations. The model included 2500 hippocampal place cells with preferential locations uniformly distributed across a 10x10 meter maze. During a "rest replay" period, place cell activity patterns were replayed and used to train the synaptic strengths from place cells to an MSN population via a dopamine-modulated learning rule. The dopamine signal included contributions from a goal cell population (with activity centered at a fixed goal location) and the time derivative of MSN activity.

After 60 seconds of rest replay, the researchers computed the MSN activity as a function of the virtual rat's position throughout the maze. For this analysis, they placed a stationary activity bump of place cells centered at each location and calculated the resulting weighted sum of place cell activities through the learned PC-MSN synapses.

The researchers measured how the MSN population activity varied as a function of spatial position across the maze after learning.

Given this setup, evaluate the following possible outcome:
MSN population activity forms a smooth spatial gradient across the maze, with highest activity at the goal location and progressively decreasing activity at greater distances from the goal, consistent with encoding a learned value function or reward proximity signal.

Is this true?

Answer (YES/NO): YES